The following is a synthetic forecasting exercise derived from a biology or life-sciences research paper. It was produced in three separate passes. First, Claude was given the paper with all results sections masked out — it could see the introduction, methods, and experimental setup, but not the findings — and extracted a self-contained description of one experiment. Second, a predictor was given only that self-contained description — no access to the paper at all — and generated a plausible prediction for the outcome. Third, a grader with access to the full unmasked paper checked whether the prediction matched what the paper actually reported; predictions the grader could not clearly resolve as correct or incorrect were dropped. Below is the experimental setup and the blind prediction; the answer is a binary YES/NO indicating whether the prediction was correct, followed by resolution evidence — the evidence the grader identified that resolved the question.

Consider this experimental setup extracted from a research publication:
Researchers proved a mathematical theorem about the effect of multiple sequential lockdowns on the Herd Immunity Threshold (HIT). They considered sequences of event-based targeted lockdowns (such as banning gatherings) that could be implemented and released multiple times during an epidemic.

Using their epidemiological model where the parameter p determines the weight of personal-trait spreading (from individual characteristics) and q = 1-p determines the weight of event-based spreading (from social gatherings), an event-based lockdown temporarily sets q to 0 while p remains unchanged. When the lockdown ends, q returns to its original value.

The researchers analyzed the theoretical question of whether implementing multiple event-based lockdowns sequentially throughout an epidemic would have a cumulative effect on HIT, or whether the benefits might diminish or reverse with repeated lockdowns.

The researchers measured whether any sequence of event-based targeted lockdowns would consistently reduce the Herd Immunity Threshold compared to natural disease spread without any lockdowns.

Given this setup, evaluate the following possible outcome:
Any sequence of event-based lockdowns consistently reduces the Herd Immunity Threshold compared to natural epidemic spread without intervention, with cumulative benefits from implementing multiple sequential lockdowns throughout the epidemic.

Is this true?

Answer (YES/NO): YES